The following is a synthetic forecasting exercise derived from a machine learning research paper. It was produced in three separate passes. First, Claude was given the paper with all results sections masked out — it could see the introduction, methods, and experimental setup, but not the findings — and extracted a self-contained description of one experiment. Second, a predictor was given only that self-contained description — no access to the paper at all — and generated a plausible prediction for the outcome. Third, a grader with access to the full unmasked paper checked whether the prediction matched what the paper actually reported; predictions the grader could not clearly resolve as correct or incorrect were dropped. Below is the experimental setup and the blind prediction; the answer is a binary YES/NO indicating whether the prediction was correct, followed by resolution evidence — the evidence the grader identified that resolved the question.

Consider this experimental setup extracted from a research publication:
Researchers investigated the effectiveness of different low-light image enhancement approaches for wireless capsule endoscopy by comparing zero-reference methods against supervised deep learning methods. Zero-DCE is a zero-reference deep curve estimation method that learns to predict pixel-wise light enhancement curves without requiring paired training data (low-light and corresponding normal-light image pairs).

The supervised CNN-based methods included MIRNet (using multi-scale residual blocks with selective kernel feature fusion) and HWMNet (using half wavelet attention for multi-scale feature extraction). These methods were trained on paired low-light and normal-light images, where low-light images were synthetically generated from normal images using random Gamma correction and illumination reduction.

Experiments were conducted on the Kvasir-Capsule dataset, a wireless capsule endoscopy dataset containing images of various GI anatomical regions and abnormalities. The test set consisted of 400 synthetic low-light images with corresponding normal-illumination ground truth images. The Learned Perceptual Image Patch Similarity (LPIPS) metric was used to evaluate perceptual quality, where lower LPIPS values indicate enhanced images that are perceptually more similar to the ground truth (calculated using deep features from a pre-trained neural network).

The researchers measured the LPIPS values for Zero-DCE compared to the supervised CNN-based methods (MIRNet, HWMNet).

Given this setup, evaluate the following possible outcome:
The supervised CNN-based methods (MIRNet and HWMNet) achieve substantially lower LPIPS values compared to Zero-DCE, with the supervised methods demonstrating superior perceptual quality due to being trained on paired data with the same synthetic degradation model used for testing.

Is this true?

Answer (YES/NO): YES